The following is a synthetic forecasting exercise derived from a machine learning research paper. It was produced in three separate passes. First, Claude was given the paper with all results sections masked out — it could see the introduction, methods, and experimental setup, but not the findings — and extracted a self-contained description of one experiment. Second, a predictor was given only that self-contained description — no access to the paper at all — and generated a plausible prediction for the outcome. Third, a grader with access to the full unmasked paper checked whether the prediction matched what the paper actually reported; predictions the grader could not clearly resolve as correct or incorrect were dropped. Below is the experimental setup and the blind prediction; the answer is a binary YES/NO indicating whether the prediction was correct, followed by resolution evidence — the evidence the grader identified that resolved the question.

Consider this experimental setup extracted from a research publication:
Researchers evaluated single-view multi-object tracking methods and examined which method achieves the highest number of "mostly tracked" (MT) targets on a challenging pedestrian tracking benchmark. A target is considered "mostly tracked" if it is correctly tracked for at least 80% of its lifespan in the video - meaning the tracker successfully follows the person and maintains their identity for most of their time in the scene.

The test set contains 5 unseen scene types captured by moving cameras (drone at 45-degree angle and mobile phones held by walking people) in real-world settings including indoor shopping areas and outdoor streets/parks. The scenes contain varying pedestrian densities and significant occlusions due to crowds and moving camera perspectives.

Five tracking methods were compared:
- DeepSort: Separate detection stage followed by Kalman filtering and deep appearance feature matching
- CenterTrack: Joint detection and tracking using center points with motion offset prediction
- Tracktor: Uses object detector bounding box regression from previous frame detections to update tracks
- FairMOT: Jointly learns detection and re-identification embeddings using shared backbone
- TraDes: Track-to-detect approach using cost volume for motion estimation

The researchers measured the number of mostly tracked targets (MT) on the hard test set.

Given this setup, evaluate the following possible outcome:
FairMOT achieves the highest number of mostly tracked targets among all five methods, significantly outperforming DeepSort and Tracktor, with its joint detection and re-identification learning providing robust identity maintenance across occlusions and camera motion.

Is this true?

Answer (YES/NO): NO